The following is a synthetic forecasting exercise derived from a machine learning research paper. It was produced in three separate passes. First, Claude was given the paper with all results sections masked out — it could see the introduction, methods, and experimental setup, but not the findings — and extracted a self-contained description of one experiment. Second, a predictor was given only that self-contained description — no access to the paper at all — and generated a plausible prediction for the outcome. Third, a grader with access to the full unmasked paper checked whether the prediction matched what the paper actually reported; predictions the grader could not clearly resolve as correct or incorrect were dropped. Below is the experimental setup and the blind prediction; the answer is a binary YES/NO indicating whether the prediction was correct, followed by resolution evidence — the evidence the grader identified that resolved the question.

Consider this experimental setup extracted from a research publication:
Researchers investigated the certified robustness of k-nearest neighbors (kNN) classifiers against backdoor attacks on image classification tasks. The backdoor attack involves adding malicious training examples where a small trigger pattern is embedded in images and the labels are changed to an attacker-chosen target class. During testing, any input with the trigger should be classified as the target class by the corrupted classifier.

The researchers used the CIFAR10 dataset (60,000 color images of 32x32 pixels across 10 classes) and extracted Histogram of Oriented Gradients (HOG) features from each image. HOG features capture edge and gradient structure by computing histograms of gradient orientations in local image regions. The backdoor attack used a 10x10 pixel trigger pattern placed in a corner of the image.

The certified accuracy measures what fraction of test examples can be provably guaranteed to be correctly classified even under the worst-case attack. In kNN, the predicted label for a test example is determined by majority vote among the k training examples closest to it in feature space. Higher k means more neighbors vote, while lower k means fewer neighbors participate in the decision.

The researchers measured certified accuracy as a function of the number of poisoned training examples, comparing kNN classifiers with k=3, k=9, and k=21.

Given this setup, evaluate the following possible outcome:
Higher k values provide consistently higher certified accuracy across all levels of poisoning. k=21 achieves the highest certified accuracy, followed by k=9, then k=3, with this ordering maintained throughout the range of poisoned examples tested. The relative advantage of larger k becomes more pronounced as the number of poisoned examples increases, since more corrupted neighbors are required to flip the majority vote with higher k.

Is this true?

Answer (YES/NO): NO